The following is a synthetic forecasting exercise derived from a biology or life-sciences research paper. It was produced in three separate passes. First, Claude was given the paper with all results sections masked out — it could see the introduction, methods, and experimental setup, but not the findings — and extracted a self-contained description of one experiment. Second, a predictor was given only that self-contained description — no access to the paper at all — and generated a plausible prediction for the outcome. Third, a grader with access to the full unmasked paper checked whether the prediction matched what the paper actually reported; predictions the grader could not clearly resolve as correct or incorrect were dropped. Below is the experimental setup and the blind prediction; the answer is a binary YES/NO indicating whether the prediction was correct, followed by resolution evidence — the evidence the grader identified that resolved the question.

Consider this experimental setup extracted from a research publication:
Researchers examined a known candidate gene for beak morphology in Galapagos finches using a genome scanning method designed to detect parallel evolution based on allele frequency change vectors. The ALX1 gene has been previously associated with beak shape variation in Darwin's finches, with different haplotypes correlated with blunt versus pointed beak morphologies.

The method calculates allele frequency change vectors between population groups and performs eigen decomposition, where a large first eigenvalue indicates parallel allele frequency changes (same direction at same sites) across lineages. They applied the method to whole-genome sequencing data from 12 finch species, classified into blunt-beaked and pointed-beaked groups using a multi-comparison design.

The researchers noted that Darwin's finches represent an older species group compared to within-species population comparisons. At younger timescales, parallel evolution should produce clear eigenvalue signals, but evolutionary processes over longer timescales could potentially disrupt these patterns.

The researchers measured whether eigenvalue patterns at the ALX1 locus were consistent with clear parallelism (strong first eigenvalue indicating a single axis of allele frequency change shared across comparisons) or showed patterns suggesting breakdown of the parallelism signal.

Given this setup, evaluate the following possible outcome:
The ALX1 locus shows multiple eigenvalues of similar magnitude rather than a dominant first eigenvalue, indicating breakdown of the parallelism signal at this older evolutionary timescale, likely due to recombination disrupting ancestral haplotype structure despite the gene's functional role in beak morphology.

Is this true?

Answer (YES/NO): NO